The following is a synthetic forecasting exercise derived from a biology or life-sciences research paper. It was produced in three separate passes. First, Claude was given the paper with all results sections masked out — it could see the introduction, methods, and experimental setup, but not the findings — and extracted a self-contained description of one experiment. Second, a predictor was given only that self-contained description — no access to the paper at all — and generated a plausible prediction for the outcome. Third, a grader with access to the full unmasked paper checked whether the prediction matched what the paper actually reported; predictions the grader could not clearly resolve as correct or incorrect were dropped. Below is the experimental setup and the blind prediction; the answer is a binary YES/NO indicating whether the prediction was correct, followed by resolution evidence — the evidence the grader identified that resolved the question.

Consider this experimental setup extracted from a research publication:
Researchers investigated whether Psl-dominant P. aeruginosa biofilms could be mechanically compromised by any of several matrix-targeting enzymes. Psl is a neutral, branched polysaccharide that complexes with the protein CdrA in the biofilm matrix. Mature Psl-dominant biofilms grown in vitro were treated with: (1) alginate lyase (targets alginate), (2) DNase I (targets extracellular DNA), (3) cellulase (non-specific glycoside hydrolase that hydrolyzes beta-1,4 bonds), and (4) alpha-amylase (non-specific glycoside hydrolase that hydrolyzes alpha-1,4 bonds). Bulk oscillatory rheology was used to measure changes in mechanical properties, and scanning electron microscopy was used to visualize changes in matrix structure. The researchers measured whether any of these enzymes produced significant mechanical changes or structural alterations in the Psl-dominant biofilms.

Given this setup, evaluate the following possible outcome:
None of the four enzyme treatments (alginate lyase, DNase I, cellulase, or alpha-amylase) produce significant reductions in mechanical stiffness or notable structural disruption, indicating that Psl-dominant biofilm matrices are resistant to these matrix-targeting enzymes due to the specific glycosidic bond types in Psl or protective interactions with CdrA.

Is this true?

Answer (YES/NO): YES